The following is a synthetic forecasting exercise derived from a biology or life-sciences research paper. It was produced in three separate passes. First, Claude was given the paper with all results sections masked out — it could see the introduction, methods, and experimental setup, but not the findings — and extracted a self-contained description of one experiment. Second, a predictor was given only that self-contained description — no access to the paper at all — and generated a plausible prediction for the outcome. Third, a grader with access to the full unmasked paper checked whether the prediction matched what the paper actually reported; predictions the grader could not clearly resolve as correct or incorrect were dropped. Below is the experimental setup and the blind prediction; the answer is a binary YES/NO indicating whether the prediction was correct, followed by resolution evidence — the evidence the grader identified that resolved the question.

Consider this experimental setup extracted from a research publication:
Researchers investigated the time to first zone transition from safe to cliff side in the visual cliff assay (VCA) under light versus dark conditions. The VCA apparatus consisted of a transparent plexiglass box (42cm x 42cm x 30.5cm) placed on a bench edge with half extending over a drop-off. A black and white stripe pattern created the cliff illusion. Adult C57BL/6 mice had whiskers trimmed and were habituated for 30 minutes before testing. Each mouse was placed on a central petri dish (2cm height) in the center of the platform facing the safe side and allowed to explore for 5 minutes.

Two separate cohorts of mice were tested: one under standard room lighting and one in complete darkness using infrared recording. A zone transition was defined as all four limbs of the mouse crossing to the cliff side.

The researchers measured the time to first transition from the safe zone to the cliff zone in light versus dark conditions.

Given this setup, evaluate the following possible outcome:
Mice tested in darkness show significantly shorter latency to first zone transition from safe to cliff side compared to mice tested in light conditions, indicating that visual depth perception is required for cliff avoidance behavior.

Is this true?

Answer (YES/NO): YES